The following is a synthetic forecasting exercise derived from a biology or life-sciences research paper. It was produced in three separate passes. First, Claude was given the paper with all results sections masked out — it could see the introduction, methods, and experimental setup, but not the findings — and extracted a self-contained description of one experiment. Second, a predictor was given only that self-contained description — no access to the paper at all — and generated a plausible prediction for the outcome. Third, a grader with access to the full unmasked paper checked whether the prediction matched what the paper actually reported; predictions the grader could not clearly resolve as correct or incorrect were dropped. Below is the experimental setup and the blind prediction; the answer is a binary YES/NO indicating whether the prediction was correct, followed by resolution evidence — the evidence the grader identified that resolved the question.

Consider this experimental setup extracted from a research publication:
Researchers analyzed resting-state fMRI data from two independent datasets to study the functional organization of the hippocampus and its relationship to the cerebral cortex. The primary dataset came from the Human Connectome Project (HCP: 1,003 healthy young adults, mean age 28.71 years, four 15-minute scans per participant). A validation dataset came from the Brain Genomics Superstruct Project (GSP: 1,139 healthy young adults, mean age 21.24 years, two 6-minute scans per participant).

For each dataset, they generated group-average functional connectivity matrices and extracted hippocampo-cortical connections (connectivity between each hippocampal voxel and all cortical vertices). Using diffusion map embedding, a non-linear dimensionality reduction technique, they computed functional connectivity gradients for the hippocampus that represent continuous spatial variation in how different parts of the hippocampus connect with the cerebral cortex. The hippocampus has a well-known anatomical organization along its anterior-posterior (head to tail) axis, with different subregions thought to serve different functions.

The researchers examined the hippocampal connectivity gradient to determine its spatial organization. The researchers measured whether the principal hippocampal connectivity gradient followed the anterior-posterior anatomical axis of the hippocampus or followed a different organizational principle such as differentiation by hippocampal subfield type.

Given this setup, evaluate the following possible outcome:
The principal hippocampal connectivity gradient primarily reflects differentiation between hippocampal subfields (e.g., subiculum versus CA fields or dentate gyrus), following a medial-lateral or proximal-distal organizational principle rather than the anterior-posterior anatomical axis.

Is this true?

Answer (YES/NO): NO